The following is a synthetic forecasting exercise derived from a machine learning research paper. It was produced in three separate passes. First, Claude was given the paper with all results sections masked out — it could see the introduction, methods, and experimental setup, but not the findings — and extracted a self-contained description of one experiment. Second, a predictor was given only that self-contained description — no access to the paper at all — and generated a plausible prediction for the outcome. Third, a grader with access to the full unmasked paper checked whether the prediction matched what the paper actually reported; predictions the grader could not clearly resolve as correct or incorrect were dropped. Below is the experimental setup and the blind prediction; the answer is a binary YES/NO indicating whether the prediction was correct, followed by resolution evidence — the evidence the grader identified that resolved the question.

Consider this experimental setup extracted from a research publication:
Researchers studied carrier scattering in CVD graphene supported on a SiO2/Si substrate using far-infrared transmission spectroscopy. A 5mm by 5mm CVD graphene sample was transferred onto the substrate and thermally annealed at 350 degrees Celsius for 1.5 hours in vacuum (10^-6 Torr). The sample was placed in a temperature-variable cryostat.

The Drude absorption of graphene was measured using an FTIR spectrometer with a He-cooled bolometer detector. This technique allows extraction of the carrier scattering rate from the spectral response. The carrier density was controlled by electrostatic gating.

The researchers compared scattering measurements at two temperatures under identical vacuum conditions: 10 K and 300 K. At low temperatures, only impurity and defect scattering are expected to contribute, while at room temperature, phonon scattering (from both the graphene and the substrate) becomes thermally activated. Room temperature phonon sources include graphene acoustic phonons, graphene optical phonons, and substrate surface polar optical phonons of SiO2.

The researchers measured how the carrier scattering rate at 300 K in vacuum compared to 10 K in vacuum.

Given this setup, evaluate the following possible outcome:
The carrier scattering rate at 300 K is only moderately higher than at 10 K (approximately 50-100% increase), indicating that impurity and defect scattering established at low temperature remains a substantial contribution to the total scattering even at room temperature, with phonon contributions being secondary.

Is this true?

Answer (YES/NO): NO